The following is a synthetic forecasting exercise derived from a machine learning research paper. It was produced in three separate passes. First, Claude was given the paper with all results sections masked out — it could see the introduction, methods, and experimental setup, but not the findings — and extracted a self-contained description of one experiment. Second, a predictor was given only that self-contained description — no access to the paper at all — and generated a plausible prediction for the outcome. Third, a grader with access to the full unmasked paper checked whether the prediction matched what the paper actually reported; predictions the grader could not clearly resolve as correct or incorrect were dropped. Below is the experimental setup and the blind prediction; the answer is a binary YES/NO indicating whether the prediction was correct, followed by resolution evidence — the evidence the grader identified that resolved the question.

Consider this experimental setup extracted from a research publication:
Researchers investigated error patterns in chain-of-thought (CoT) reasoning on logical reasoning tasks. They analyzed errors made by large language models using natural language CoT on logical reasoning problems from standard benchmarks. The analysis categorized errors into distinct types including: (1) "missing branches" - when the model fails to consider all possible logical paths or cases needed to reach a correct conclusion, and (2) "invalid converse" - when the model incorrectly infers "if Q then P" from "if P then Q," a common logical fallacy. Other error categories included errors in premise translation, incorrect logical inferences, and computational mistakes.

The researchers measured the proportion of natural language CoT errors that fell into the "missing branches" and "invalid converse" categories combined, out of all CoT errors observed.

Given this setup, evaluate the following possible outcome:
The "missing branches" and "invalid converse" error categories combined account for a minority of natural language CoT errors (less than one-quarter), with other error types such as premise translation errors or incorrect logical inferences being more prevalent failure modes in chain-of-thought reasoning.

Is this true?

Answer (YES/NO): NO